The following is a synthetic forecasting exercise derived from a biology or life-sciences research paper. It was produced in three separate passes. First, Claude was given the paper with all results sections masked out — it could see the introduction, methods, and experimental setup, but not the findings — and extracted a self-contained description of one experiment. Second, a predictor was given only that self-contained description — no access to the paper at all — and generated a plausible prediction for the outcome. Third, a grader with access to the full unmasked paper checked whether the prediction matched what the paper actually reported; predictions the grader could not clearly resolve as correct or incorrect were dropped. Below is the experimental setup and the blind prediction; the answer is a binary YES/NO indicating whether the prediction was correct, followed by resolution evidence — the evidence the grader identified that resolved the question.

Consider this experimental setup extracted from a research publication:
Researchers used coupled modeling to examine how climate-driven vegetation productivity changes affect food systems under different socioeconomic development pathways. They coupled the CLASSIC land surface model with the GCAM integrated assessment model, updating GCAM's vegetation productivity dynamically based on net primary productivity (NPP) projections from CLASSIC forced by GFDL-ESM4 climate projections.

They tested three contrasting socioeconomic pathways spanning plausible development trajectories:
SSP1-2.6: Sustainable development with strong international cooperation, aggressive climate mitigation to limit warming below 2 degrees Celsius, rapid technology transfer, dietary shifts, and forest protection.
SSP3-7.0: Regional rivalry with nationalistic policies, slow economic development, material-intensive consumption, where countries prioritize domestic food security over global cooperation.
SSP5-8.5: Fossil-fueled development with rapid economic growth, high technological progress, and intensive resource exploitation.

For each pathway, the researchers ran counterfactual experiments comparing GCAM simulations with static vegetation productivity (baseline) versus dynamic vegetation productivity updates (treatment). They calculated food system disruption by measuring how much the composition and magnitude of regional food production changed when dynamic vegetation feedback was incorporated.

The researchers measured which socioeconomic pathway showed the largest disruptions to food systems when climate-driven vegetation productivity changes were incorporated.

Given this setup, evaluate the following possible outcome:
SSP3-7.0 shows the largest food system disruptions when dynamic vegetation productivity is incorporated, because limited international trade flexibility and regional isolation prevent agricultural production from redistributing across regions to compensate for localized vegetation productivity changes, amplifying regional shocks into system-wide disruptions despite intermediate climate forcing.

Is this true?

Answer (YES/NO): YES